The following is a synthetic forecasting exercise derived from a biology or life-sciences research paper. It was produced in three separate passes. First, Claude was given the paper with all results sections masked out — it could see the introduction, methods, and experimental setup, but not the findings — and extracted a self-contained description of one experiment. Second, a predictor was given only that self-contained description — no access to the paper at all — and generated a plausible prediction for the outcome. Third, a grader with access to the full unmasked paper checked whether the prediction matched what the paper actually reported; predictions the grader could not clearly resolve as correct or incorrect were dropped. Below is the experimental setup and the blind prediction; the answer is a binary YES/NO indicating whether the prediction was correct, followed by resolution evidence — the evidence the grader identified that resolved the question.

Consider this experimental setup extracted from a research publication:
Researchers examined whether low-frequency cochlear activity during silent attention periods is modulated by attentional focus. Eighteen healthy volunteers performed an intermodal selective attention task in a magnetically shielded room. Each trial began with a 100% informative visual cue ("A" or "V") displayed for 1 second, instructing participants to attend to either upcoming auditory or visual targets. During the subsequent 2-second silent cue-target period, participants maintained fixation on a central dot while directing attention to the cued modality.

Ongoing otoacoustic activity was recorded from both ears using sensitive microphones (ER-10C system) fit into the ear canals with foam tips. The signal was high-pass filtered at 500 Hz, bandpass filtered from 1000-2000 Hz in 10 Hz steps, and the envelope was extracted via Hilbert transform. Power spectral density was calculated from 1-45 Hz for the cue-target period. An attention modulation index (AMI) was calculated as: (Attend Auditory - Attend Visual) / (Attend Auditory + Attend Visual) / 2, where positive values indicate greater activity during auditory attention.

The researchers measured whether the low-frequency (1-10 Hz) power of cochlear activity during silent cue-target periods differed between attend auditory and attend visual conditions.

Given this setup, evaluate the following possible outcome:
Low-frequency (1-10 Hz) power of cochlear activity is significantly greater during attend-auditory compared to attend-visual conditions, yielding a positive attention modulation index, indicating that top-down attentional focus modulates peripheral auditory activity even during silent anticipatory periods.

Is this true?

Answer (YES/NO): YES